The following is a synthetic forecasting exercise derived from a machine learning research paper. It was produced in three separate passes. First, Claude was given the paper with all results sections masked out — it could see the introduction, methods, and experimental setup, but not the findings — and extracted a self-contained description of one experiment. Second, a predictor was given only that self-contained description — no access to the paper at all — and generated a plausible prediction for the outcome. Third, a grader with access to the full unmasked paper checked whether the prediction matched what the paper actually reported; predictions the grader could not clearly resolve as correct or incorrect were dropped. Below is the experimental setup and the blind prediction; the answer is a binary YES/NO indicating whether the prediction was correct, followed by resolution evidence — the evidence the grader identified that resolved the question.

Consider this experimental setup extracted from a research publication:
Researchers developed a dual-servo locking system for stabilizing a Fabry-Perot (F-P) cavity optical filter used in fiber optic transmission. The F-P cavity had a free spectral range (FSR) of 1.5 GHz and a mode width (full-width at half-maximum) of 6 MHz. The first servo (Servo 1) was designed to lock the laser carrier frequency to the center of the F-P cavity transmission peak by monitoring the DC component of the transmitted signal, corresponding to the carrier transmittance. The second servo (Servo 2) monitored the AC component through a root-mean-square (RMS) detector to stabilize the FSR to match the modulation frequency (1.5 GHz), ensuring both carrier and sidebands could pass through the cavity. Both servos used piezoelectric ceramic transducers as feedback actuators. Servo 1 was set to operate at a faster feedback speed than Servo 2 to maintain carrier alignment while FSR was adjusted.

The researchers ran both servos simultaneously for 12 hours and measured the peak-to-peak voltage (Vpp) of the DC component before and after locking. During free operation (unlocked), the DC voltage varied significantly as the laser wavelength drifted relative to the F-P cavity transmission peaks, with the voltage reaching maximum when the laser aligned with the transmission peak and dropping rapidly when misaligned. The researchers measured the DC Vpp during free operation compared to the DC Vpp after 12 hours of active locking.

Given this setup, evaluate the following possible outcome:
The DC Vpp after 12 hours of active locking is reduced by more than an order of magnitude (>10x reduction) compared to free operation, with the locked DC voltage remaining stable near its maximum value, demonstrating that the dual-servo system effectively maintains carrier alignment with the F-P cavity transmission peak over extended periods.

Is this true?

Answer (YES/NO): YES